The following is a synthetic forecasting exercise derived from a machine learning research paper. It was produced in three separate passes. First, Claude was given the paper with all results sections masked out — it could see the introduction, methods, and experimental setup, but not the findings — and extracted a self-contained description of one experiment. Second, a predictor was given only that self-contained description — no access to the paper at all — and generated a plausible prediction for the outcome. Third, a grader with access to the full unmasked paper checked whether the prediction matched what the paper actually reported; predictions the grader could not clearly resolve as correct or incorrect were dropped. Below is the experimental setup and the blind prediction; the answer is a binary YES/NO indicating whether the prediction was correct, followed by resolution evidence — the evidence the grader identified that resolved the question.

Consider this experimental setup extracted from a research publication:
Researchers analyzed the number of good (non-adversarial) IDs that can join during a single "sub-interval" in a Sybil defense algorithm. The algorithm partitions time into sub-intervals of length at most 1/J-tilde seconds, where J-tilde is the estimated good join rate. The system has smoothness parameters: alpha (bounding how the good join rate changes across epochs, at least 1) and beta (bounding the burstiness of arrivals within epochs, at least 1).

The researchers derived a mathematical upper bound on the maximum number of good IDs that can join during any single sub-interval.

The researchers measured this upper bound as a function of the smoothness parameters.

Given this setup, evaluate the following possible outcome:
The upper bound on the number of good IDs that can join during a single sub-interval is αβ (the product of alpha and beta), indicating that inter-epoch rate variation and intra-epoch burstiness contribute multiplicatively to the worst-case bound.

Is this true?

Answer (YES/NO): NO